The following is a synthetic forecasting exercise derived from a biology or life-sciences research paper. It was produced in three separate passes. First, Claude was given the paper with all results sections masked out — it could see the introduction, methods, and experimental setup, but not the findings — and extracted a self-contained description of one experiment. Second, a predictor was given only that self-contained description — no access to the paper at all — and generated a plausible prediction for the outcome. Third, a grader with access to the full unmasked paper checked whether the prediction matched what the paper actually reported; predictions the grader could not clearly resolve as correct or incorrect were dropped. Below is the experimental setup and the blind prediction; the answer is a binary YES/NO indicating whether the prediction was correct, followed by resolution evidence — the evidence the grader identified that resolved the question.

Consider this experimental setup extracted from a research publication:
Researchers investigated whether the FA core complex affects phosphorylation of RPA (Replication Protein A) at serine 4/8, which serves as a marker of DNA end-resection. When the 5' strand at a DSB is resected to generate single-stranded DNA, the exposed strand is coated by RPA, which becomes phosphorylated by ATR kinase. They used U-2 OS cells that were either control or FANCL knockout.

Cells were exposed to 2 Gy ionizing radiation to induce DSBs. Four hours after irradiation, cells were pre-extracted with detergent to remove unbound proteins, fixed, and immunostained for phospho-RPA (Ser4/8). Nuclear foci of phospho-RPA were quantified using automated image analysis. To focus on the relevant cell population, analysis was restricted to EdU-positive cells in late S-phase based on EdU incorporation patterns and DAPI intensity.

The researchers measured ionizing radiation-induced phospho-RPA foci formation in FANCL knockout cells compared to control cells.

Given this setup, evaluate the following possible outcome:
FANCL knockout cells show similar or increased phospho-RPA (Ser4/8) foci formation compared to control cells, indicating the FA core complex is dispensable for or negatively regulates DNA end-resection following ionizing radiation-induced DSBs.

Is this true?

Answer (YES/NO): NO